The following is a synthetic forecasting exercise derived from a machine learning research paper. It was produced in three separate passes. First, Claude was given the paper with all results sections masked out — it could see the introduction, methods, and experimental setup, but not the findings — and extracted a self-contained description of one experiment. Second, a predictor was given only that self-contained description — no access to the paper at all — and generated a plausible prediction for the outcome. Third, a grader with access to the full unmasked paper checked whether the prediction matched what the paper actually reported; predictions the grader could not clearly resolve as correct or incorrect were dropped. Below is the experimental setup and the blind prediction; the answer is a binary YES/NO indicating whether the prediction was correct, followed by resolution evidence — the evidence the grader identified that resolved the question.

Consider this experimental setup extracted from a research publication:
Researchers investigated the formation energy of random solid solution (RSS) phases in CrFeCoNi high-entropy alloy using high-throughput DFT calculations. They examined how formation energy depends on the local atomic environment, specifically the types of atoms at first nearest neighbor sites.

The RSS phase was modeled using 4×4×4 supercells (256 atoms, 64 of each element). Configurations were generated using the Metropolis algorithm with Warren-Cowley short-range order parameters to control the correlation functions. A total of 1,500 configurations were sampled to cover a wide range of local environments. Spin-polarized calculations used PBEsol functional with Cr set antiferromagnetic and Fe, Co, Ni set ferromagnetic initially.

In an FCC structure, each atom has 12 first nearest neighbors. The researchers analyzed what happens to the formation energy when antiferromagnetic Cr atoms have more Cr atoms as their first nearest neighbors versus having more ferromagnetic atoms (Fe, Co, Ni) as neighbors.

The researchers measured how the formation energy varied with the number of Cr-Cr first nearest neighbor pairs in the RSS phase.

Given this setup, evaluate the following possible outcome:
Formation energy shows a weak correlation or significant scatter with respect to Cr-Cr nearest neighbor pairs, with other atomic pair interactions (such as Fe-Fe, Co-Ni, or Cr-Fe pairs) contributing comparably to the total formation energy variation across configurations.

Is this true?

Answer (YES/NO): NO